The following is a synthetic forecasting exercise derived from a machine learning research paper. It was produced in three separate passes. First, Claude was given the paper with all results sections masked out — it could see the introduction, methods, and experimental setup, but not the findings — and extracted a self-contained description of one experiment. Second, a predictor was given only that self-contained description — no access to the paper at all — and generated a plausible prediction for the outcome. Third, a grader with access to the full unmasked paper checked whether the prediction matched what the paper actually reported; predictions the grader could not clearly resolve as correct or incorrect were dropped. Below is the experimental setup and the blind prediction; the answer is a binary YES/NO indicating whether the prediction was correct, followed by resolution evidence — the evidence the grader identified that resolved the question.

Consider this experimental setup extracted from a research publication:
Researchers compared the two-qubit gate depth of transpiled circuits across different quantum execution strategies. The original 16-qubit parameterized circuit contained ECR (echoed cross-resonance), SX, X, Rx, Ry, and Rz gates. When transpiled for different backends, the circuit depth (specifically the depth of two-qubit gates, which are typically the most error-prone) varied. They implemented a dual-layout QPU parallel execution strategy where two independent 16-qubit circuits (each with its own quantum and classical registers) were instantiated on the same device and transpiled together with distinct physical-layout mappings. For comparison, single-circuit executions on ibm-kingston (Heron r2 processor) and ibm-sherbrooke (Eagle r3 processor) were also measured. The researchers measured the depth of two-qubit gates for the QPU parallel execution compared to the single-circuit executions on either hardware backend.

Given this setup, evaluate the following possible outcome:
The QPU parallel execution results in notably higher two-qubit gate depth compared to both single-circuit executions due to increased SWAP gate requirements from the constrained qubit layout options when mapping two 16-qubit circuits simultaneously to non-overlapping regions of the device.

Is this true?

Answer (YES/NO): YES